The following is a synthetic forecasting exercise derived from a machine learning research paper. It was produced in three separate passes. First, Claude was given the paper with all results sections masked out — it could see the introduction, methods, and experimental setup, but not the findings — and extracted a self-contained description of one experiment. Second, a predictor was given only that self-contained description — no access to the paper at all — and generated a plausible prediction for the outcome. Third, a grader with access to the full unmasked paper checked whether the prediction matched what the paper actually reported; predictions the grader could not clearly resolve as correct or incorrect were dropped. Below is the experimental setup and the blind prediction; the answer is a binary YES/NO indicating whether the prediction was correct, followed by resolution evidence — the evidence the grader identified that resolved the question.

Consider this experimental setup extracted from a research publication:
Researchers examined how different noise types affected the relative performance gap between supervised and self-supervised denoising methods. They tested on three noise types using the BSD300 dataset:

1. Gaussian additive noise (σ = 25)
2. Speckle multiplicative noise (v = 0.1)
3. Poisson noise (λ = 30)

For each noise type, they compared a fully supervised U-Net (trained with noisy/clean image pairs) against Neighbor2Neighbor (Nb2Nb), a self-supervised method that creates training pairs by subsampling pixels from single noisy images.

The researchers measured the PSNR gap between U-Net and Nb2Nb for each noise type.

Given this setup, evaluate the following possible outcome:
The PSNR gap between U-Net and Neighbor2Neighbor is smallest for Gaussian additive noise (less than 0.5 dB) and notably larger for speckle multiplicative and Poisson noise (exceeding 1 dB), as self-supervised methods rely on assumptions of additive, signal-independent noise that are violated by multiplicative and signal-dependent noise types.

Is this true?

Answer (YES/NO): NO